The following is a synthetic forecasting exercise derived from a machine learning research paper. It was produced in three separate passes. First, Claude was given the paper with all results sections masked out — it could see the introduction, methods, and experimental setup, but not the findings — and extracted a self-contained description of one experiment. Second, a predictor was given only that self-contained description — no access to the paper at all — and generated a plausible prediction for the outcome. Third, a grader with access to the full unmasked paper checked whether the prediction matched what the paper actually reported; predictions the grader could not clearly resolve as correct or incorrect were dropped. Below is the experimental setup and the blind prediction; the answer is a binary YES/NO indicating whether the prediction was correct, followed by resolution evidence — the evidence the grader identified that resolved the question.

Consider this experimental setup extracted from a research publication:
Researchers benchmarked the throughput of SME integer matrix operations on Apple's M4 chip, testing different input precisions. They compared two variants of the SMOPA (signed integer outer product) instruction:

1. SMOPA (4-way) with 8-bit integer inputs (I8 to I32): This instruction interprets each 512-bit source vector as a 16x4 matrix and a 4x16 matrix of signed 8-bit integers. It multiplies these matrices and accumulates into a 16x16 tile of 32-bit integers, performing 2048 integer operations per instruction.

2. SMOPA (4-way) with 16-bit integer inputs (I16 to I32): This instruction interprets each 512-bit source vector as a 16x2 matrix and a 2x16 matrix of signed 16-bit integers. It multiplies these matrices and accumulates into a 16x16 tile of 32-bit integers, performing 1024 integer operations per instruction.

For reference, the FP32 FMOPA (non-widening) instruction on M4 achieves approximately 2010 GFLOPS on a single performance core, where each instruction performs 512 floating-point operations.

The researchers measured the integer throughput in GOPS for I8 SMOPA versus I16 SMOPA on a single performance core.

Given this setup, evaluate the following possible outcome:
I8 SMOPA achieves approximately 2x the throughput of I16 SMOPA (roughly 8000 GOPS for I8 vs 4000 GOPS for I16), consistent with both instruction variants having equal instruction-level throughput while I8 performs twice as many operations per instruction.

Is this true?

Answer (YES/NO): NO